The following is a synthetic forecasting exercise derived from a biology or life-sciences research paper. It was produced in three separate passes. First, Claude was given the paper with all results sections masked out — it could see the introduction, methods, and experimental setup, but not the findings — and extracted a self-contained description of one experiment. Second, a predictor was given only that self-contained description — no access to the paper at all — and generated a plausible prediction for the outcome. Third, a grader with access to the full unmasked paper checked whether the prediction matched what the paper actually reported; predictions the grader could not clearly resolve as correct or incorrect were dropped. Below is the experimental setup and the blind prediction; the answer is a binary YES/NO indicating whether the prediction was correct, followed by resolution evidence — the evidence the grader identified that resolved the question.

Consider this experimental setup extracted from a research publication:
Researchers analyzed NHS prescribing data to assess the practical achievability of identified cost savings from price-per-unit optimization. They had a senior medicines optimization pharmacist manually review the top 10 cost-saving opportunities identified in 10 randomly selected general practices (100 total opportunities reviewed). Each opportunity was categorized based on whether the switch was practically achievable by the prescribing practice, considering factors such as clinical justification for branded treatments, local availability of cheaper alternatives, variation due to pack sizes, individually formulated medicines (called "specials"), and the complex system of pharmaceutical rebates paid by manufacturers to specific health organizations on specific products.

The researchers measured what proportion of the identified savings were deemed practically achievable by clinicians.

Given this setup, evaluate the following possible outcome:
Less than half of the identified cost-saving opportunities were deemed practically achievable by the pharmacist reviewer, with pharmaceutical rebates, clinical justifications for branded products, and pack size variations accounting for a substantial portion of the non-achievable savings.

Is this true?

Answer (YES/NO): NO